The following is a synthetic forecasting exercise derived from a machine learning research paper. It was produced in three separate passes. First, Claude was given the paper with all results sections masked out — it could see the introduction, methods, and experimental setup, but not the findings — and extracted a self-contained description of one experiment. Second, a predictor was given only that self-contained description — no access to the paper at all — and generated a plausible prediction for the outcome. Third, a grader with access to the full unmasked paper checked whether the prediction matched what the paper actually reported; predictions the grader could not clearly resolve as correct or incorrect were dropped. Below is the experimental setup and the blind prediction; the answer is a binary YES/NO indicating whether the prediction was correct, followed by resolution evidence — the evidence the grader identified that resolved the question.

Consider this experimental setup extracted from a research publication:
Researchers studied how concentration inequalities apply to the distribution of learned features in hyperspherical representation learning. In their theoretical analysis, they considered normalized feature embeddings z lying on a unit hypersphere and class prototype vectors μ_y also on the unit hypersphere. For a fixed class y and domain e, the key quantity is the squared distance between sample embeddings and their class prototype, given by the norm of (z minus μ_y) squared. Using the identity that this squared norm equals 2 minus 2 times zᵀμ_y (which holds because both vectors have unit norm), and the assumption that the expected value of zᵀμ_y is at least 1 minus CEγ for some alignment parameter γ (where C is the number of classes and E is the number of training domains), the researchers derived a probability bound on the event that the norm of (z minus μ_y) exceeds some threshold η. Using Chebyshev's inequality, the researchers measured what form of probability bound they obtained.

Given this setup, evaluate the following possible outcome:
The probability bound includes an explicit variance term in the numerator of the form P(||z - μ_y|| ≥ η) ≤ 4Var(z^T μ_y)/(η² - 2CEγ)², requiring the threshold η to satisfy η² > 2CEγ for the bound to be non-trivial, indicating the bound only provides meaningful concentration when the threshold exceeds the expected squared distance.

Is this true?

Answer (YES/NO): NO